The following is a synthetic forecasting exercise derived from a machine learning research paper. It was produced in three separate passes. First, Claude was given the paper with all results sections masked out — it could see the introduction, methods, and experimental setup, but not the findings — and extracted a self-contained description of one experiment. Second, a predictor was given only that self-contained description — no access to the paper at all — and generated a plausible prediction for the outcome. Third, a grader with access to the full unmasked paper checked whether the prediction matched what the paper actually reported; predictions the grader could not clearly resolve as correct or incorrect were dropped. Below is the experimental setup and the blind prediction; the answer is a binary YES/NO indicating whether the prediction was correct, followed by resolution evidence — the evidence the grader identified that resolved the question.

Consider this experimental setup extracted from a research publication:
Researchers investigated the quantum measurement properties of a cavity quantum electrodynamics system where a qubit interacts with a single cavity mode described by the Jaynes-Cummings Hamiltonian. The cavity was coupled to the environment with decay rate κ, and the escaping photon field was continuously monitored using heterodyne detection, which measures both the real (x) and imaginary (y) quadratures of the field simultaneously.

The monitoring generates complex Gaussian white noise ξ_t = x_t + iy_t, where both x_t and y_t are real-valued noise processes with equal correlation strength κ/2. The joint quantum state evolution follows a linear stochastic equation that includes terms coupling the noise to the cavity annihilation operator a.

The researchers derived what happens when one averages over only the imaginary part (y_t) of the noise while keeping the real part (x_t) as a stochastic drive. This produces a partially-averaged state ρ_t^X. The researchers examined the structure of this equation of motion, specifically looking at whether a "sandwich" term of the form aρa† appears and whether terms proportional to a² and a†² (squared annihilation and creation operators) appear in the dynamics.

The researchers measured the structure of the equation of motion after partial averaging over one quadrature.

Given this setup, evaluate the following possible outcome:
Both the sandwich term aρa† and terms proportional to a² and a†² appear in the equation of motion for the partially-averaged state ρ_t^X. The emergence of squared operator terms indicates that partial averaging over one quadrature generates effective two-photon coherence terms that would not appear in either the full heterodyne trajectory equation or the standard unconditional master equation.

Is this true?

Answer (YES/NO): YES